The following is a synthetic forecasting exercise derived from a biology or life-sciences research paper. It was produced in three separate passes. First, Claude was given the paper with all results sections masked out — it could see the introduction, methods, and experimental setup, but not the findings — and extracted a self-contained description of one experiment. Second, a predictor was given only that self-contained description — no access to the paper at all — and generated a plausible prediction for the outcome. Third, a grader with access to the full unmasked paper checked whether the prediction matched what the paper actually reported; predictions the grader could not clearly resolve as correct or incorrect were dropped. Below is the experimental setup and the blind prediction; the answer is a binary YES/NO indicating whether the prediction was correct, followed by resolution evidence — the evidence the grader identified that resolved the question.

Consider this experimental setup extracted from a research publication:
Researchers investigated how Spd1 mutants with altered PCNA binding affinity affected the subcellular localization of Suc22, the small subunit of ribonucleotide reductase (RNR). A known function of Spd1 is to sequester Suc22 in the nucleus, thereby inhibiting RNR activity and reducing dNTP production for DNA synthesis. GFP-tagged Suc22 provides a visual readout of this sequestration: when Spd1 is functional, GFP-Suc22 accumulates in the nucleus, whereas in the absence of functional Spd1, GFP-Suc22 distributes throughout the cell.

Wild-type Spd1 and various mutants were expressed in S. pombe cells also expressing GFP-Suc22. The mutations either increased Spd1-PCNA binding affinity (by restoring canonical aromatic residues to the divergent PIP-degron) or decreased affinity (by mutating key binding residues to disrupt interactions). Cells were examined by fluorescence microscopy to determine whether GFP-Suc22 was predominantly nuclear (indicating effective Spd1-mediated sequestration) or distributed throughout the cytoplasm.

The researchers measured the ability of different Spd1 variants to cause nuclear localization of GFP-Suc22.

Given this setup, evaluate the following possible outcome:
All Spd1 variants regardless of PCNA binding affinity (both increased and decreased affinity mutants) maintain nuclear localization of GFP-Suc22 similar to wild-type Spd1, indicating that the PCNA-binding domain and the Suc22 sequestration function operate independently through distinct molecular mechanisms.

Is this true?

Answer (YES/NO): NO